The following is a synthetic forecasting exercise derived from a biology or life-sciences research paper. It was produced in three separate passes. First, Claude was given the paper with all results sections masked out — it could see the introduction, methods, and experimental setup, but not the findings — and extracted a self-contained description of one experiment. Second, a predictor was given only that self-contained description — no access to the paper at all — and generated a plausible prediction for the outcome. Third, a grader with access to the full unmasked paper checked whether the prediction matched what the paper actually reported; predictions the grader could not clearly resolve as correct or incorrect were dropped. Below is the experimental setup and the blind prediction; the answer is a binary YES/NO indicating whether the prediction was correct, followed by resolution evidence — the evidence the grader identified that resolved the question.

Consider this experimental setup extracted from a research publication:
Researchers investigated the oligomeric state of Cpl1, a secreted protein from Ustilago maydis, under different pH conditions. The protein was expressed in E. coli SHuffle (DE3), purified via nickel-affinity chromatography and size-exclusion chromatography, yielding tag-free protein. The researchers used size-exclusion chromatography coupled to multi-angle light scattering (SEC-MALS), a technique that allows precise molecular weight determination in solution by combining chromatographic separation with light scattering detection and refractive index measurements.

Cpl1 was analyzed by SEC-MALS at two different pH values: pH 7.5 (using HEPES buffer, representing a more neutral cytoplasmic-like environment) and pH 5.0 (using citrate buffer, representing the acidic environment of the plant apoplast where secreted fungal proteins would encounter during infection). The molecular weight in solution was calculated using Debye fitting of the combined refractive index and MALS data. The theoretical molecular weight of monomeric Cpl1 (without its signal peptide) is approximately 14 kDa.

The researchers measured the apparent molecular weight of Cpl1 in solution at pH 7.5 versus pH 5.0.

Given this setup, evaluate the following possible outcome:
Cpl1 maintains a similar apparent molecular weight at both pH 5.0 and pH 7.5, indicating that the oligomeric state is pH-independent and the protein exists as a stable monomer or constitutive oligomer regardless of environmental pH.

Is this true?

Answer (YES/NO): YES